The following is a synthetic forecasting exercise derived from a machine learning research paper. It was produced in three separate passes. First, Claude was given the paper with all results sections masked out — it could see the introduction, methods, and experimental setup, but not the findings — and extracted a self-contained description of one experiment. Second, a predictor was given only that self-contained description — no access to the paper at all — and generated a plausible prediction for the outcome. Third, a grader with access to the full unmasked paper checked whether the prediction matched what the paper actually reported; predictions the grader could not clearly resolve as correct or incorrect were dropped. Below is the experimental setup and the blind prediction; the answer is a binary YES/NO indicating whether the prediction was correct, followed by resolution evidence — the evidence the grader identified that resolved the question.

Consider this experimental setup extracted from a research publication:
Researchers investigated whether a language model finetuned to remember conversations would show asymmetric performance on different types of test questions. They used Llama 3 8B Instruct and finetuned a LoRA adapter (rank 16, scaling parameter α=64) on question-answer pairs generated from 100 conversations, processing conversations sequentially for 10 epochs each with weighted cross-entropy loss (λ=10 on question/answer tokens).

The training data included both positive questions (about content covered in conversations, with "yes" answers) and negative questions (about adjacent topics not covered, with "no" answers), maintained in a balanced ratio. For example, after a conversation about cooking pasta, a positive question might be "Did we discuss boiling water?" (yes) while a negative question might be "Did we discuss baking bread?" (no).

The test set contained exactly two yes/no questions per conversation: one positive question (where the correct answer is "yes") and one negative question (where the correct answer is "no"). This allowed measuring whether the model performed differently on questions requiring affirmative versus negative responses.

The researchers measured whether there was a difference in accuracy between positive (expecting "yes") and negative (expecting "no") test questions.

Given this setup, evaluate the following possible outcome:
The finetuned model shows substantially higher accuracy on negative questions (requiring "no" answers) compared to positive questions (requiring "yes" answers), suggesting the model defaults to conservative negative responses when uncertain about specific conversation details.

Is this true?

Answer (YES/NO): YES